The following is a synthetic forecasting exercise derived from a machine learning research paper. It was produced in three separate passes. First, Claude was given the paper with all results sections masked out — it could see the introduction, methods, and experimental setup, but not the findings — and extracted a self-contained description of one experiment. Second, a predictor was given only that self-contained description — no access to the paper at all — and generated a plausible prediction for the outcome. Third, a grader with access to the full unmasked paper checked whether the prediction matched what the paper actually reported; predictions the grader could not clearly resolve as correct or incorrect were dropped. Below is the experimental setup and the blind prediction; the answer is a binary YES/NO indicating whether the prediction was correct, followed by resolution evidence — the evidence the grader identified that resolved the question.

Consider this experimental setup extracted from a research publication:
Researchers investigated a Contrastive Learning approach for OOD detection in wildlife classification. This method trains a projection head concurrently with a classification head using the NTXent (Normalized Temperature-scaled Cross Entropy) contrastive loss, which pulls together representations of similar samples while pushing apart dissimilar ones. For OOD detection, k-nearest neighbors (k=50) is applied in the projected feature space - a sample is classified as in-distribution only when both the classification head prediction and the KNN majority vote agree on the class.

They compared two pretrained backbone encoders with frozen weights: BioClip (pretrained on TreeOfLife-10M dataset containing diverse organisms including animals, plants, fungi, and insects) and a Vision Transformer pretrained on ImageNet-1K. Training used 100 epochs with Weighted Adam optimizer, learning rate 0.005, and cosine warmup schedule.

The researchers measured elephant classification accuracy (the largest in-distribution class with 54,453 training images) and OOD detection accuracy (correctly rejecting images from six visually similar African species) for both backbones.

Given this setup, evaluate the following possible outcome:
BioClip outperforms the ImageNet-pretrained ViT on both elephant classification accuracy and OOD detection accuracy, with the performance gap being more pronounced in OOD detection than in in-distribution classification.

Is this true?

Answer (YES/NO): NO